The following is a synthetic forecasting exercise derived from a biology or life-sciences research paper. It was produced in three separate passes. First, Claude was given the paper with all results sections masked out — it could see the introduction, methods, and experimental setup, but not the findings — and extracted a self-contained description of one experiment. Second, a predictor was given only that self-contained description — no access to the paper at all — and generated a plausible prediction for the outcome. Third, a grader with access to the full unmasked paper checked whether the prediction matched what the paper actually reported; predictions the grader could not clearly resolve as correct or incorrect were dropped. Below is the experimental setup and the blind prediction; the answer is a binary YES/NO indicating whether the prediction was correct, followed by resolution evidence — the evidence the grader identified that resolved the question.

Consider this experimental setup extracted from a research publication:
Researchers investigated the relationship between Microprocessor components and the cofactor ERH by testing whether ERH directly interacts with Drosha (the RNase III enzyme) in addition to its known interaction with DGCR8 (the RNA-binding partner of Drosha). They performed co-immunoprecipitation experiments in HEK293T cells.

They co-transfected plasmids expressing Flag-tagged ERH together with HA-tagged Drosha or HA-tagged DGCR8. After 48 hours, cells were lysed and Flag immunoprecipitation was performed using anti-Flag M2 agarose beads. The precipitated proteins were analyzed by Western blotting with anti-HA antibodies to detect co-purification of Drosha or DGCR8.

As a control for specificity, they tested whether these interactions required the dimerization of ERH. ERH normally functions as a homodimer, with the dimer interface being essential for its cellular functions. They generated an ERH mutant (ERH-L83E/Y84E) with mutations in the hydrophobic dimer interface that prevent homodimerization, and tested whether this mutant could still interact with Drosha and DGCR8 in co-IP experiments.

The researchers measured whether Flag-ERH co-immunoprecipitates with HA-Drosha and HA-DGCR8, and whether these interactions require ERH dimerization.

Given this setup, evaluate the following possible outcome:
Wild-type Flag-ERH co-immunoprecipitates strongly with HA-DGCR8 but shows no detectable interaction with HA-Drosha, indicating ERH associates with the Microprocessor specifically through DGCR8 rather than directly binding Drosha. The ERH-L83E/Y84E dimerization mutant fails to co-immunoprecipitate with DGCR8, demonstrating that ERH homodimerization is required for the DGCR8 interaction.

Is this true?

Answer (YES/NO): NO